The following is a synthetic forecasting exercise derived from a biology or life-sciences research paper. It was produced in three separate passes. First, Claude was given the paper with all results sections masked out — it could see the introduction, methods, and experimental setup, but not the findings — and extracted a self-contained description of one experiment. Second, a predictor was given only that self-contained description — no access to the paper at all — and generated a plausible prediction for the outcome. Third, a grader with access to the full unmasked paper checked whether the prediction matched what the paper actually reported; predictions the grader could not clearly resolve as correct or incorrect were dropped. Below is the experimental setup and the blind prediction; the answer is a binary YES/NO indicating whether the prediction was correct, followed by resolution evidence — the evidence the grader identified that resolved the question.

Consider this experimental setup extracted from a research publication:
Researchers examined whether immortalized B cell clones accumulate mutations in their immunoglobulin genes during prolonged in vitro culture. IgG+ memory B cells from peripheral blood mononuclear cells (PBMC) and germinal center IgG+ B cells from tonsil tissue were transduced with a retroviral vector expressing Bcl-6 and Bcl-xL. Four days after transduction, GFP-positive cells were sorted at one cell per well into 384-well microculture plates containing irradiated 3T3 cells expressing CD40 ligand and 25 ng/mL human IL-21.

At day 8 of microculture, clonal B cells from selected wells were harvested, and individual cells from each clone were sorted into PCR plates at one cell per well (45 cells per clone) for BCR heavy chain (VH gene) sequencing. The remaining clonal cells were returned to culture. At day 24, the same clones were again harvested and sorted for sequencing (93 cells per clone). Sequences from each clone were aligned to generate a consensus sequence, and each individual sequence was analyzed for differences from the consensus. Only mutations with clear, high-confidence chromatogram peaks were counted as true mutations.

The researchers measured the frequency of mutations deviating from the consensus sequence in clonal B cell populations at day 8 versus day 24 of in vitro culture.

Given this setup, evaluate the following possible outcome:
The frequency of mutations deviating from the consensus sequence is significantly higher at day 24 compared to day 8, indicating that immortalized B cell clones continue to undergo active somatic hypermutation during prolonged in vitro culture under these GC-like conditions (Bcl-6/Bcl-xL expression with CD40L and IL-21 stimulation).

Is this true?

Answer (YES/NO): NO